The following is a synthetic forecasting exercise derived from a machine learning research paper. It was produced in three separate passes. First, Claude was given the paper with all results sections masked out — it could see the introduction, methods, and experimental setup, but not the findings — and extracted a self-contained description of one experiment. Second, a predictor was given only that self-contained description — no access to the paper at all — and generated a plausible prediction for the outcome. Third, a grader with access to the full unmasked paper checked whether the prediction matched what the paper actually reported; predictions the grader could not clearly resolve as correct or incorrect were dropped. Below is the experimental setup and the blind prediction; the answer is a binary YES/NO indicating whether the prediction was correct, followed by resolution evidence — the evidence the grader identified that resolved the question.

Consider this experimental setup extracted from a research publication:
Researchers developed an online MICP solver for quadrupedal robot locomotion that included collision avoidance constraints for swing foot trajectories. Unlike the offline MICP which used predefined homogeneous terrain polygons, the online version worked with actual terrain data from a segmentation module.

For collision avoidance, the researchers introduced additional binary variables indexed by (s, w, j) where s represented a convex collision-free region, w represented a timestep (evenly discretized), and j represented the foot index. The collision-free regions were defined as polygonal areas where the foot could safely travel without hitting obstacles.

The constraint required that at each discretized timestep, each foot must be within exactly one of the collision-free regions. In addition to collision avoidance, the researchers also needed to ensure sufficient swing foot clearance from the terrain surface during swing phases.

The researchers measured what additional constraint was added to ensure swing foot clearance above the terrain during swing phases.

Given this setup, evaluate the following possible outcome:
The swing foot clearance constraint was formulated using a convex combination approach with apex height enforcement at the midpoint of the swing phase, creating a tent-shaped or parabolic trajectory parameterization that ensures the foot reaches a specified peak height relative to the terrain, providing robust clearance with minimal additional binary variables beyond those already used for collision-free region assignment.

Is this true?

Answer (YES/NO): NO